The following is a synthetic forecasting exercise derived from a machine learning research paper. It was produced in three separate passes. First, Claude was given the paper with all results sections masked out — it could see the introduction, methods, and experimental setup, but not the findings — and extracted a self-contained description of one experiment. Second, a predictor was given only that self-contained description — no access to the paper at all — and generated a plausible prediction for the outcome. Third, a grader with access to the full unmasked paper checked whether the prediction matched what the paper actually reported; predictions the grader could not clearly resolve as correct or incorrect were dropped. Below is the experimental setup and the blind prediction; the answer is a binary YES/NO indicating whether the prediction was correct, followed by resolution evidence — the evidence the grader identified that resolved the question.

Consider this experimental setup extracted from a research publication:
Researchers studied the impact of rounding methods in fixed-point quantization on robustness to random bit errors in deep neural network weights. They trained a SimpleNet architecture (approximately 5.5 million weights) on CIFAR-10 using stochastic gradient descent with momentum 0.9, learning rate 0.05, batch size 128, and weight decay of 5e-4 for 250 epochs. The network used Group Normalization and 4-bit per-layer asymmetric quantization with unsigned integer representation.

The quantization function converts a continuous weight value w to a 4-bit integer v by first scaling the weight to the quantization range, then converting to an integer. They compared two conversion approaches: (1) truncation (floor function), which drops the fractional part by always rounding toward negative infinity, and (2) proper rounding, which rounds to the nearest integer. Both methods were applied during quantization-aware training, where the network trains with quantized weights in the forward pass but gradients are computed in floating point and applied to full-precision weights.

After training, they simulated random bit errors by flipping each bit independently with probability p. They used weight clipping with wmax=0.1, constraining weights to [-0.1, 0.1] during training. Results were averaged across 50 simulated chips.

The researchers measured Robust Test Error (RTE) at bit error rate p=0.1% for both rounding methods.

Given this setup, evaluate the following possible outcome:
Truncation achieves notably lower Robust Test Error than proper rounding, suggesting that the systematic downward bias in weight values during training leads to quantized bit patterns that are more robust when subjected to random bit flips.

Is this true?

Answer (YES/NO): NO